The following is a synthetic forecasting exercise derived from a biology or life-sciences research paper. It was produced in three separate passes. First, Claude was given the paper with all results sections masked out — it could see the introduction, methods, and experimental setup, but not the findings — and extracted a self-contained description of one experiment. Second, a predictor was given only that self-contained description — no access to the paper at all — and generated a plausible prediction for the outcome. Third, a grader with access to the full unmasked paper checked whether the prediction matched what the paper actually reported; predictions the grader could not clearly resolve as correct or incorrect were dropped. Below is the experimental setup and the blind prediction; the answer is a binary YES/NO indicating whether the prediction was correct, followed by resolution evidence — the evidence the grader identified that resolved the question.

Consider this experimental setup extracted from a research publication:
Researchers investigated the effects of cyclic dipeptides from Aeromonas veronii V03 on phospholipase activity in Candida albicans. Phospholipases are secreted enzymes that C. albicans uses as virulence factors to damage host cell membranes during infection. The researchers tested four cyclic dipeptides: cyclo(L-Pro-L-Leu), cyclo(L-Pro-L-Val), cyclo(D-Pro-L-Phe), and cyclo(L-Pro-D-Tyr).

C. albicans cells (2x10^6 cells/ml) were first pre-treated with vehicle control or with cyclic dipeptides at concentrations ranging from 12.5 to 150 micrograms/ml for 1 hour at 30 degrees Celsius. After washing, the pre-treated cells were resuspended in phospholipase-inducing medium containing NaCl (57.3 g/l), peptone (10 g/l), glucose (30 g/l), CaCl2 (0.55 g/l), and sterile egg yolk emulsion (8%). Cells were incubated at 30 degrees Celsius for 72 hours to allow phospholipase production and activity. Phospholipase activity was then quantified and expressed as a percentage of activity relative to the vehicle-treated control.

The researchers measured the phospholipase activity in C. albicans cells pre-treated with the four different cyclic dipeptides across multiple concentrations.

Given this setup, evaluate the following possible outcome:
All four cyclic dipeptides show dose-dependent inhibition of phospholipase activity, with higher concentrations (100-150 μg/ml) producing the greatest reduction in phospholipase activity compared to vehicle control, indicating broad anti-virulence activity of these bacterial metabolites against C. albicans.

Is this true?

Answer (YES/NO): YES